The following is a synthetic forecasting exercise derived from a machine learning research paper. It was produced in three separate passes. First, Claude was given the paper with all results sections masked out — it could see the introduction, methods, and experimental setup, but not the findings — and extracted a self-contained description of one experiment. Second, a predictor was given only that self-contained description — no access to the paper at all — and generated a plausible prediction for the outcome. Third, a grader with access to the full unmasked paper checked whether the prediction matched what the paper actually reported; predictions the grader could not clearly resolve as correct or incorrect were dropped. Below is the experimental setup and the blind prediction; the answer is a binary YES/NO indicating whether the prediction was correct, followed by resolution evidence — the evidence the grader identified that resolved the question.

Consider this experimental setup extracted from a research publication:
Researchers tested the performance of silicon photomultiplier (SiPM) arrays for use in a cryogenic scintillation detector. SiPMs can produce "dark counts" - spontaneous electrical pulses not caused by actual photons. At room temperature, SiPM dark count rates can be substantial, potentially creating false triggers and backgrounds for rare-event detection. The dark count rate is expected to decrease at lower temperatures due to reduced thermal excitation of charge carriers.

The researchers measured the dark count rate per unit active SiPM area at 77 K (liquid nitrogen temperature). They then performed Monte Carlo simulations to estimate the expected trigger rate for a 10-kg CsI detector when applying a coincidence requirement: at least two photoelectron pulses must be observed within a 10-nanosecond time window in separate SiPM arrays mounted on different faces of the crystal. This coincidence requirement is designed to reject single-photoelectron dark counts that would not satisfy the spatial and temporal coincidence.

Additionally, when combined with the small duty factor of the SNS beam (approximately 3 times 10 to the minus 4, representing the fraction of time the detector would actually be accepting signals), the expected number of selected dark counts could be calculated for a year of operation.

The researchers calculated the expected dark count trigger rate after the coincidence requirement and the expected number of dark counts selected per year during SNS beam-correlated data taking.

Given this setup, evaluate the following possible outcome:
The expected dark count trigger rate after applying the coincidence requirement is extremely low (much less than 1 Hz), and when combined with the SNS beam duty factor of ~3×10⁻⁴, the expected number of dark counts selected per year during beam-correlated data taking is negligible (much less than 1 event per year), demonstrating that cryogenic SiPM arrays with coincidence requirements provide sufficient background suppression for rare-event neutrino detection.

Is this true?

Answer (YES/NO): YES